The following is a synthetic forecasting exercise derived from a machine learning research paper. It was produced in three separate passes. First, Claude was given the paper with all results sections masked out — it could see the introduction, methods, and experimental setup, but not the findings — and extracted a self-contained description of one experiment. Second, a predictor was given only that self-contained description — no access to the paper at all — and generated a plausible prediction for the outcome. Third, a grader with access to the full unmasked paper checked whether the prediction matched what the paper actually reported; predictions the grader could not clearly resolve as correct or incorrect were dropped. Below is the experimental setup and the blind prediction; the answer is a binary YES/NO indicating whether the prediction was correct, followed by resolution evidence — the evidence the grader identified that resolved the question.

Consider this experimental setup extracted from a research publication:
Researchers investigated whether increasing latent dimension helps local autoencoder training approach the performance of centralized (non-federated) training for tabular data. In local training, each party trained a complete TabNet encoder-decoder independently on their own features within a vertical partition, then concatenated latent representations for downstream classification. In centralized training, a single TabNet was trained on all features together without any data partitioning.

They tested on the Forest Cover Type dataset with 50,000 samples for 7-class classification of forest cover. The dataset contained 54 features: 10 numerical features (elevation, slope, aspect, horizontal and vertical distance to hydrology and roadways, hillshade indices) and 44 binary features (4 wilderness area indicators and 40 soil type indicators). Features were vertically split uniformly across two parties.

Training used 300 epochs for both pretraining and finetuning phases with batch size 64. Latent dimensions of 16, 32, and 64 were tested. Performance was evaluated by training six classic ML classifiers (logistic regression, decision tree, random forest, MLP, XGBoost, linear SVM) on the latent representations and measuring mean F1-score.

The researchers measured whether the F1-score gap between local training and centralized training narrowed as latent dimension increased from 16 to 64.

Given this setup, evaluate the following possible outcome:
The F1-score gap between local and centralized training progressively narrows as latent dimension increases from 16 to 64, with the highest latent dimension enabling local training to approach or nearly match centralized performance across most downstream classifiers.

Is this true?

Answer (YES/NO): NO